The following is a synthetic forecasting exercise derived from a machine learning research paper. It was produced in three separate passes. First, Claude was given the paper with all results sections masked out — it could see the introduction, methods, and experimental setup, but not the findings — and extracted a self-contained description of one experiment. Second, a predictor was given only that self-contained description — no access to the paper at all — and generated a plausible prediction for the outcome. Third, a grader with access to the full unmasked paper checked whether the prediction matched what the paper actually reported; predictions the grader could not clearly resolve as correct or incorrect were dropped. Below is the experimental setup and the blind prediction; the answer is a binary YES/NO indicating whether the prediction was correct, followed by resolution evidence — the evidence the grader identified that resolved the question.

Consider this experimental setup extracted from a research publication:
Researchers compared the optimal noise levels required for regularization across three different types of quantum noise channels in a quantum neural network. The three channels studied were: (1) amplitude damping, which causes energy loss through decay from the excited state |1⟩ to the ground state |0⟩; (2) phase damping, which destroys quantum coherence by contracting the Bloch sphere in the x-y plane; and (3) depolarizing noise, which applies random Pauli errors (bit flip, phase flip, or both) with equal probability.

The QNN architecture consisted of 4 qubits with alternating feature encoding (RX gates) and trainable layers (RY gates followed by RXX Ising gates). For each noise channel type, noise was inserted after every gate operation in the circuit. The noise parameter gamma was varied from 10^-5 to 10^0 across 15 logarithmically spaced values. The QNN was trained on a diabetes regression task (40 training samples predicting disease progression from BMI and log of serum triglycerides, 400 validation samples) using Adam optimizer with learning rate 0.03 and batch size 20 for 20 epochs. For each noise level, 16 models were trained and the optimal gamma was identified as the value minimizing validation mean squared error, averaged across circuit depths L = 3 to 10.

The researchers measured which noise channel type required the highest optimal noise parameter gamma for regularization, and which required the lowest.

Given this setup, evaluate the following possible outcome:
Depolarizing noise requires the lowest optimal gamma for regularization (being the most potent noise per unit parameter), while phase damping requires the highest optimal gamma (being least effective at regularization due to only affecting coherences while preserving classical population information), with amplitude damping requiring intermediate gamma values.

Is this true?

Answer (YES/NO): YES